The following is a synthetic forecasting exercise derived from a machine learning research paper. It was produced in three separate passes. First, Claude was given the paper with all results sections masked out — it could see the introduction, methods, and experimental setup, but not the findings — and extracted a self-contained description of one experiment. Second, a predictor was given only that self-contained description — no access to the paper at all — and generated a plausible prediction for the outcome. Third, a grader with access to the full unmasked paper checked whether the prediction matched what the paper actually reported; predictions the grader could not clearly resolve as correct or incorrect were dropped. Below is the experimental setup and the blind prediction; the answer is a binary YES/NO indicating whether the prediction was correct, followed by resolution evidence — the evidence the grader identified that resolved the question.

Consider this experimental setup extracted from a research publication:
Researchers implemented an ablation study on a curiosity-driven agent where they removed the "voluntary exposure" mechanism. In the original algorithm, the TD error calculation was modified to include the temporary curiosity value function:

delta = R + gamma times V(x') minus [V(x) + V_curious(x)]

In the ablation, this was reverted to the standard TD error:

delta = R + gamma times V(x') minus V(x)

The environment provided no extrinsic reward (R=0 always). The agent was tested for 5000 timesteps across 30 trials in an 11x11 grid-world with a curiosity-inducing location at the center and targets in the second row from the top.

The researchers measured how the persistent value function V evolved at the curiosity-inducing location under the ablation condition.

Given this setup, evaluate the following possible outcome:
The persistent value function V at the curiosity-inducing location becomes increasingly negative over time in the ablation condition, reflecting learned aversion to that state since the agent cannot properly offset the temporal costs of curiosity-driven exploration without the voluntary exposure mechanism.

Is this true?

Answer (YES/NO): NO